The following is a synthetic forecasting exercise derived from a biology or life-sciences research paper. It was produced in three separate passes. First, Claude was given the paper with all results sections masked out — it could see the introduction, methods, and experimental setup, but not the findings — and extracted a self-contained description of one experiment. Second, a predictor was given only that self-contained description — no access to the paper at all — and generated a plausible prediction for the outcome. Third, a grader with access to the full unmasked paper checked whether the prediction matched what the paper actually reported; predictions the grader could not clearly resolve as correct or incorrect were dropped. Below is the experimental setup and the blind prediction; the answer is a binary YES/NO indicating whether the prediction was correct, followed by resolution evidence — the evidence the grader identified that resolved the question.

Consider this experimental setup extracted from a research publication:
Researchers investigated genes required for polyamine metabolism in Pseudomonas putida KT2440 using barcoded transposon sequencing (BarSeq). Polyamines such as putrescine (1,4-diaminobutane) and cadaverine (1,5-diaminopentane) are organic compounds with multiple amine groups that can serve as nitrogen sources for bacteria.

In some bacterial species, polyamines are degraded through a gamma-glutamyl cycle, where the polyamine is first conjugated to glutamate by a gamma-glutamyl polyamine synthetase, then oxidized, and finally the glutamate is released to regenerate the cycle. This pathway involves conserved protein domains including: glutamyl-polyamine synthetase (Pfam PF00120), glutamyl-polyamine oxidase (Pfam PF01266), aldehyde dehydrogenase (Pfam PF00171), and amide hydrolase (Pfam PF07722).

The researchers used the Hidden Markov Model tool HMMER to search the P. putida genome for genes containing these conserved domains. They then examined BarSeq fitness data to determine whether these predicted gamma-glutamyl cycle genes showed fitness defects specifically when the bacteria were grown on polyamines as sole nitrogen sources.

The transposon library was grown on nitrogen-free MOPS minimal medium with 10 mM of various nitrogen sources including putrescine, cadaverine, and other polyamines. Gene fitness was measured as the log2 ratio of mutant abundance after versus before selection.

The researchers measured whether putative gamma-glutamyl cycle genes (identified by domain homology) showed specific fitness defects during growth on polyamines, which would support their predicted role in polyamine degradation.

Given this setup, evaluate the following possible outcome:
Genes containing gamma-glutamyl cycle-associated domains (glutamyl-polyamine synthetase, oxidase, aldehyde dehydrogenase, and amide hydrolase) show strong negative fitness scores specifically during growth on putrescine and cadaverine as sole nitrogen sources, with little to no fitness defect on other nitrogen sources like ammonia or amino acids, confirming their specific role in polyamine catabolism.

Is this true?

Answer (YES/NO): NO